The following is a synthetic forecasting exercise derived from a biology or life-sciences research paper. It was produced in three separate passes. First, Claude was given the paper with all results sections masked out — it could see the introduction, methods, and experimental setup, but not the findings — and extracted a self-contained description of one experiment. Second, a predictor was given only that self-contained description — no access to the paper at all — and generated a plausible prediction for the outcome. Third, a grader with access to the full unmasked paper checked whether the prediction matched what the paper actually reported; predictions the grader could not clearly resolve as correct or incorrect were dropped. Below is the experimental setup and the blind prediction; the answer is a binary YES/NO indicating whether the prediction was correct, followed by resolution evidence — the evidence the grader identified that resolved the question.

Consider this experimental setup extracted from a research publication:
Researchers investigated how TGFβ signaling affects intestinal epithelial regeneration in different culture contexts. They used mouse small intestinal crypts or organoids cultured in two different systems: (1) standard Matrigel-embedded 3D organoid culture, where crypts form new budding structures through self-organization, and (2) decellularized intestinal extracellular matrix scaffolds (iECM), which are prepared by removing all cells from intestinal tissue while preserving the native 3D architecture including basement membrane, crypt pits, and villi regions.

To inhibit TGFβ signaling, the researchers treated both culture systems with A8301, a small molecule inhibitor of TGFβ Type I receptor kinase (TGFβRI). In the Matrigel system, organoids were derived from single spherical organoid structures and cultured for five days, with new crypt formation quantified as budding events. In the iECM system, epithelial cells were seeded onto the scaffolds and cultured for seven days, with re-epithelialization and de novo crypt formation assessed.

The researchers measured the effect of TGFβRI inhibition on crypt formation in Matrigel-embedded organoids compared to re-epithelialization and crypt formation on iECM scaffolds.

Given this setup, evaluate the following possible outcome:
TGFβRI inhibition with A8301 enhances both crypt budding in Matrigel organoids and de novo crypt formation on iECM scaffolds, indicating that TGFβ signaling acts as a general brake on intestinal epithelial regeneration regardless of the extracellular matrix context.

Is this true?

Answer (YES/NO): NO